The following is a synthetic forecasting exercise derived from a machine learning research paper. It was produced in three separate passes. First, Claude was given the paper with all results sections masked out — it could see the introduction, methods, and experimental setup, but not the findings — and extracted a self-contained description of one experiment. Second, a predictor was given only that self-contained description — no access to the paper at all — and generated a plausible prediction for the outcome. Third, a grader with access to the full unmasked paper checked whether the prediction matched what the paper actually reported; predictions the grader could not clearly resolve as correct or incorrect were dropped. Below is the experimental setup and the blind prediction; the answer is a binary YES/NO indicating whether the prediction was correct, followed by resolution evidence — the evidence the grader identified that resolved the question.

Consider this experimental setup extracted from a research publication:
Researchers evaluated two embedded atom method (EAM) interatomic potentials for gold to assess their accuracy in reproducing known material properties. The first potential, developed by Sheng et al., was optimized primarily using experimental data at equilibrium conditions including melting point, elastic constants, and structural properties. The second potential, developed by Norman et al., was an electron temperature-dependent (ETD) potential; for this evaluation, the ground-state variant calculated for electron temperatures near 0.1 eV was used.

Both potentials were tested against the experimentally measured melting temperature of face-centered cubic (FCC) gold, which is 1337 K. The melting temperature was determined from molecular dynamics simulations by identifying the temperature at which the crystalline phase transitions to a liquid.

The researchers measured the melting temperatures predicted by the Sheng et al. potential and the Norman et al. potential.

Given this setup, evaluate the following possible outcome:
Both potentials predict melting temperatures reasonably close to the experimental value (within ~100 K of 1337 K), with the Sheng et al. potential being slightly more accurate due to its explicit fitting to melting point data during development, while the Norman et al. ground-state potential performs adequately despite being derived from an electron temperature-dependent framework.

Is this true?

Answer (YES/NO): NO